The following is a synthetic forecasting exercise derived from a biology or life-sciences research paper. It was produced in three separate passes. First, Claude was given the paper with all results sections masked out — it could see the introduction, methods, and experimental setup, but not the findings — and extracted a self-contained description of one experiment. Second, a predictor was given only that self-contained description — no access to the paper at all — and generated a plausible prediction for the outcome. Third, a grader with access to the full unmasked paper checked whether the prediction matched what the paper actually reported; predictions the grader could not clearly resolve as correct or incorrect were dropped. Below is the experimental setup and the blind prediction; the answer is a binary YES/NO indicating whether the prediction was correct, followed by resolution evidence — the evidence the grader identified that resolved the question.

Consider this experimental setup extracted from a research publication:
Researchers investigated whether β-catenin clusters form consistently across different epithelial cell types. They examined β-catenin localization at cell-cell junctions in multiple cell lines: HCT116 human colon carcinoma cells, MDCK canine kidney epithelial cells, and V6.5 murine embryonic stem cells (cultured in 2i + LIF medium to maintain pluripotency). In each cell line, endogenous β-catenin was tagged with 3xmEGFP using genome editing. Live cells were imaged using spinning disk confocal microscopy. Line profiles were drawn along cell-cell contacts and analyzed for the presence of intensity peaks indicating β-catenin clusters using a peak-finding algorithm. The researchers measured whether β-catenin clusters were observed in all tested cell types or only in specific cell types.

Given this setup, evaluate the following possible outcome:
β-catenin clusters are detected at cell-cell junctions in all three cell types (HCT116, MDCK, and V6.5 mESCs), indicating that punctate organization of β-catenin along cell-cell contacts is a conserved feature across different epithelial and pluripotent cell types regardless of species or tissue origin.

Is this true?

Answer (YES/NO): YES